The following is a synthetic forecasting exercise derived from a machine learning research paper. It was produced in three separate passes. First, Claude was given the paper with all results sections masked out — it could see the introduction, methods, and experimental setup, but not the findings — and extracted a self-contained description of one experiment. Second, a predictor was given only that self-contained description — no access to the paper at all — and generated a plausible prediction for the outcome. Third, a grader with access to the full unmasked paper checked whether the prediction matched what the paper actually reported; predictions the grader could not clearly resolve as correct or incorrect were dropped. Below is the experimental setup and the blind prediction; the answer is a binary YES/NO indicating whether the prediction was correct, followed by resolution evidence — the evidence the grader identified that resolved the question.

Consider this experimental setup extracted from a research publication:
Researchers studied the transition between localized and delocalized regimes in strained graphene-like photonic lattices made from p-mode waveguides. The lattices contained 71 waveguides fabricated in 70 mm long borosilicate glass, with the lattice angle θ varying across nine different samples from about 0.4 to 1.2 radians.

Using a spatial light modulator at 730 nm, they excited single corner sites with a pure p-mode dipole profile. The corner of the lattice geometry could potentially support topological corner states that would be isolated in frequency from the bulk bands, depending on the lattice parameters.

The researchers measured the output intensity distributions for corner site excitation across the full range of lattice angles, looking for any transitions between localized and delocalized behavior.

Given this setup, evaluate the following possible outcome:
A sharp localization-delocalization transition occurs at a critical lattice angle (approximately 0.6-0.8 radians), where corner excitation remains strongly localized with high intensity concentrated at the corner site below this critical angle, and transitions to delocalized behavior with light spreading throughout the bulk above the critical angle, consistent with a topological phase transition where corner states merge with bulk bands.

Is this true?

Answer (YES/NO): NO